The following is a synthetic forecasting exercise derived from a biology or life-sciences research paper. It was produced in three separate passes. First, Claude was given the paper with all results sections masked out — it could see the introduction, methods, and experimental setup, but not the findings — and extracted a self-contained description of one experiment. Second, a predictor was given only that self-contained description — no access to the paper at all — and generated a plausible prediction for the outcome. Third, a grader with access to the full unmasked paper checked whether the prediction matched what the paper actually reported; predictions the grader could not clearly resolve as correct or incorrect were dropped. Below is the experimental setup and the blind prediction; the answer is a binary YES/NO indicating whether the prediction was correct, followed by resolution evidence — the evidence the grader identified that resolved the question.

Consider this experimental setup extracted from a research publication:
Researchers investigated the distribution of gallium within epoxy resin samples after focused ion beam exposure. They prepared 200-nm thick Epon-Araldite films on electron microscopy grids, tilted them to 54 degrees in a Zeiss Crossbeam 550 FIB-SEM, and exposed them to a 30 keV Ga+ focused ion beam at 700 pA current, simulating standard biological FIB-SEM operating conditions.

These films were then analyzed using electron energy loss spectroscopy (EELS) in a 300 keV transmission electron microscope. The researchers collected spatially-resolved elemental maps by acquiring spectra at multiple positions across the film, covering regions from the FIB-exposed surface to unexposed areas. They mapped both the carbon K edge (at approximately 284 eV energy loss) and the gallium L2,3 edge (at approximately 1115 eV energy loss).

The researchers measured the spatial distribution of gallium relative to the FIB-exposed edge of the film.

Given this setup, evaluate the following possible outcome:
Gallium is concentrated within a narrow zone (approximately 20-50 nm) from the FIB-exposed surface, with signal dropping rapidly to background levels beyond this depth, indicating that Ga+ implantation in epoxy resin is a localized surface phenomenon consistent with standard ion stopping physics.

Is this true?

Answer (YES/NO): NO